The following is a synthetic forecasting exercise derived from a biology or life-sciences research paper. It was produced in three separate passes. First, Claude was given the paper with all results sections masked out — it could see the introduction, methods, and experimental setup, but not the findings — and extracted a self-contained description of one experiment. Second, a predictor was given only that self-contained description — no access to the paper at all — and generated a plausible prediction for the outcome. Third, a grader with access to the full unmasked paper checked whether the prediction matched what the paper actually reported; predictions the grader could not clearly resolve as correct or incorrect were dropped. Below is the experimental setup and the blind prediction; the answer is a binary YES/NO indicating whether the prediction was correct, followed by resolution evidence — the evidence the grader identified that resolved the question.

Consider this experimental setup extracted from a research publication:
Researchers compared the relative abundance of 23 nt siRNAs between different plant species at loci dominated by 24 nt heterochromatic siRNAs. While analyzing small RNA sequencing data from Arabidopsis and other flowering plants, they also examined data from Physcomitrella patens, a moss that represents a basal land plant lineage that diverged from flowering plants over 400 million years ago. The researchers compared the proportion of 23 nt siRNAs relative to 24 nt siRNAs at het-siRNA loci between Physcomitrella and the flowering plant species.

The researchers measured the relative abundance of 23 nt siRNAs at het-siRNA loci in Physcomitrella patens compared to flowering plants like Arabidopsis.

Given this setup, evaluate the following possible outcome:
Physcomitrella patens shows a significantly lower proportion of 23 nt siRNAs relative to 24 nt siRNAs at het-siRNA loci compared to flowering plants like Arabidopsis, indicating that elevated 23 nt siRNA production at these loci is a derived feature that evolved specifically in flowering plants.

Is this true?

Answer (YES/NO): NO